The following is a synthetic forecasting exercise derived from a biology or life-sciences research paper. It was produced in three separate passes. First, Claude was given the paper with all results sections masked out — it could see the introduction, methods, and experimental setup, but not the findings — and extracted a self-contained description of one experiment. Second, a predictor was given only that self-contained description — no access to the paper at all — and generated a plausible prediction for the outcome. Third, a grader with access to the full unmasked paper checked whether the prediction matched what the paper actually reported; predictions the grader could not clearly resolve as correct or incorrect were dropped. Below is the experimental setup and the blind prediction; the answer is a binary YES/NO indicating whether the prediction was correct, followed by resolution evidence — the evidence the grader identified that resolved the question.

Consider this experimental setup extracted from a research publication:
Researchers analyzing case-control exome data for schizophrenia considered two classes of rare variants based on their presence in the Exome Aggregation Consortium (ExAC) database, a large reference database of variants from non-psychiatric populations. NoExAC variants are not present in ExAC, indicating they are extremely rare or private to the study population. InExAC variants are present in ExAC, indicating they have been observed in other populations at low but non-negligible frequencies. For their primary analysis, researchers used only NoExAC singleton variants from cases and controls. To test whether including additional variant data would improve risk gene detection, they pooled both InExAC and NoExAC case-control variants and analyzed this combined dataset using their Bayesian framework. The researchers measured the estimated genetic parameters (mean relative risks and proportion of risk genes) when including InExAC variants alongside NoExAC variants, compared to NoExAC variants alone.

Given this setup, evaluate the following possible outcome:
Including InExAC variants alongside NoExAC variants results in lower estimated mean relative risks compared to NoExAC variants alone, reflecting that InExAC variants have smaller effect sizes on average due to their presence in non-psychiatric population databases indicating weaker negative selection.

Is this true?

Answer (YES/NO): YES